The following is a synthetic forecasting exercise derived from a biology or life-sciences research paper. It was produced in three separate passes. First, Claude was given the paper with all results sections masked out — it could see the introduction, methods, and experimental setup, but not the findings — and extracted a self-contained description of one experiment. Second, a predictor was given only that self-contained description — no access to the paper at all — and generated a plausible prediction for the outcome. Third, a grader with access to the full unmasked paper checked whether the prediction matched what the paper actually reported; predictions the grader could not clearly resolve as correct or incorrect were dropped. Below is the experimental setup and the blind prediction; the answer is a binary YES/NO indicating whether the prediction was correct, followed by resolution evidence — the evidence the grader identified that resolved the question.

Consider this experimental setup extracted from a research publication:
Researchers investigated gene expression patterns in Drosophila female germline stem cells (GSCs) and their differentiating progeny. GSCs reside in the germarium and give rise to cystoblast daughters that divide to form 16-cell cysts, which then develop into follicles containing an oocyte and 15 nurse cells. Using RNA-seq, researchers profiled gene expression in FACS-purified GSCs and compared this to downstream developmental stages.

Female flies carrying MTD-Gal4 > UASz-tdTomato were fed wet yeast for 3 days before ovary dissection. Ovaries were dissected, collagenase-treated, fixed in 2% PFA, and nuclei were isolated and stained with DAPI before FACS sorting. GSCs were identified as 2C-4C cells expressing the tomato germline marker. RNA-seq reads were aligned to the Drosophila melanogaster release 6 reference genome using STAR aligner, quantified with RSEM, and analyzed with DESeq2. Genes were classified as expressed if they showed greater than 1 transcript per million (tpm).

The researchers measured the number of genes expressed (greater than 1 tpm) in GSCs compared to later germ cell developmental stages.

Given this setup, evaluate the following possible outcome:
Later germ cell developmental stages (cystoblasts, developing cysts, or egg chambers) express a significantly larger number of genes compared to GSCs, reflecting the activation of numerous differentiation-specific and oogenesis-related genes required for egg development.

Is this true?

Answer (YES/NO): NO